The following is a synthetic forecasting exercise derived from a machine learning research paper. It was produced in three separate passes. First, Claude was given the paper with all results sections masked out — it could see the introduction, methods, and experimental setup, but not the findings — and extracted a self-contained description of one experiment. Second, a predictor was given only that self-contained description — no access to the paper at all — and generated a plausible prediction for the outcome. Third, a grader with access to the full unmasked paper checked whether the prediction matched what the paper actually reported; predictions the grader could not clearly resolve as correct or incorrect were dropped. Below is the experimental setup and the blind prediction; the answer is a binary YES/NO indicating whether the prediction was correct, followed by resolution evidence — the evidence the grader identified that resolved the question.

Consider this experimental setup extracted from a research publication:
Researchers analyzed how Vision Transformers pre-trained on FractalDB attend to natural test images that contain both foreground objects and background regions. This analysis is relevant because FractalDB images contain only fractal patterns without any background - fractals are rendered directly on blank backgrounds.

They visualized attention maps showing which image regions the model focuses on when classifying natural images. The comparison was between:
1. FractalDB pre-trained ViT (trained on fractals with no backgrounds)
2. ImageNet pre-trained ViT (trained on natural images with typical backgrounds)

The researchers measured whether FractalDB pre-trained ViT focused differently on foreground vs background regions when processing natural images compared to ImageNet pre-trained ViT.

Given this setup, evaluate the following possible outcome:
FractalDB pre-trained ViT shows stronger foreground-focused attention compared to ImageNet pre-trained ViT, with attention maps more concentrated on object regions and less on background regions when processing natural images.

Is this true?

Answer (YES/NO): NO